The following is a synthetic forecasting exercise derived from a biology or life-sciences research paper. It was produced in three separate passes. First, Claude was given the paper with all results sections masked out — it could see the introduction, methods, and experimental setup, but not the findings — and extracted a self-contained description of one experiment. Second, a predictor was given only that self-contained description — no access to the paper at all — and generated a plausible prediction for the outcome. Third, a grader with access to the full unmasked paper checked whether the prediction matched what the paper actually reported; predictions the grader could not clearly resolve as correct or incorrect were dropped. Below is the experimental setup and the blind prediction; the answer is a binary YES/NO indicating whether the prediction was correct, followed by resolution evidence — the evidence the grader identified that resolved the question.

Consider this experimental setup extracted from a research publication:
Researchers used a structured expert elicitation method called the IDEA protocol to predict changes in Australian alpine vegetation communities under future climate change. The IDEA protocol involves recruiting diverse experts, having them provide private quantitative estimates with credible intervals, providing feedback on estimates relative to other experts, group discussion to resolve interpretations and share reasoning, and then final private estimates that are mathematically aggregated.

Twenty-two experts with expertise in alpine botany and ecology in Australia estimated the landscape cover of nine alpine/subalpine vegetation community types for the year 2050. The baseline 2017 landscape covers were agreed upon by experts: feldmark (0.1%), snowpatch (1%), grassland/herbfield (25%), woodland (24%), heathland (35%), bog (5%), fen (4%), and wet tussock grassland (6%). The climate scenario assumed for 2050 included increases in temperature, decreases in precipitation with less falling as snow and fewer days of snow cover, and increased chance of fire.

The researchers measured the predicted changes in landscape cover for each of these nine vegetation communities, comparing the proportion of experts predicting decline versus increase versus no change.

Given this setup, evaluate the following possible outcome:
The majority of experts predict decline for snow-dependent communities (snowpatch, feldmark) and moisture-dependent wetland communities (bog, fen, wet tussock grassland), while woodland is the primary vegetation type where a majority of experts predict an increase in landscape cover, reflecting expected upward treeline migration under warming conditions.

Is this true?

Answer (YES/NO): NO